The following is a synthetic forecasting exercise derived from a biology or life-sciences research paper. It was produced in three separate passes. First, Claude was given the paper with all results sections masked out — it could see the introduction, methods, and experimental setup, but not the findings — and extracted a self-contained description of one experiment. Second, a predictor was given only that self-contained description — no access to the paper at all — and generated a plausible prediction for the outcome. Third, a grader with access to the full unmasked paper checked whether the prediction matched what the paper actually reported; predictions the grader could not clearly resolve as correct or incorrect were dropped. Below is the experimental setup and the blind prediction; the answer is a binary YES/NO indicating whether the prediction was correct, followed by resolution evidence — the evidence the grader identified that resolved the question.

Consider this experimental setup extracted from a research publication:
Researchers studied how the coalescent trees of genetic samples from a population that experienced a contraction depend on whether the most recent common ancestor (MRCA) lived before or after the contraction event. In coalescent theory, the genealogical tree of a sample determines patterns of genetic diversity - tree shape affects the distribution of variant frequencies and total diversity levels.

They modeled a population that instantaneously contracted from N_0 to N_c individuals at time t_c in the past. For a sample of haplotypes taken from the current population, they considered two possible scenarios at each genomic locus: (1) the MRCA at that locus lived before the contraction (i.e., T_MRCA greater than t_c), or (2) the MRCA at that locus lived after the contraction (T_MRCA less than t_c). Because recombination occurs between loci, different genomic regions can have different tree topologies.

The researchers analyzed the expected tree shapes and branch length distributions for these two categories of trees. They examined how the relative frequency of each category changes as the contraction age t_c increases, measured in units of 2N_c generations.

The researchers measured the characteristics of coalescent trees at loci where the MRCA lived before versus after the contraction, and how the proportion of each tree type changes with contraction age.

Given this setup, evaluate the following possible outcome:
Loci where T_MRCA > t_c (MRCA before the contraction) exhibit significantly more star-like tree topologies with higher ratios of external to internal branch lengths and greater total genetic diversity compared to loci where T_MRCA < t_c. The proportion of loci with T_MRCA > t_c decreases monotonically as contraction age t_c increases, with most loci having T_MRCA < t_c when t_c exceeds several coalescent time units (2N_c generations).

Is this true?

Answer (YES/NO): NO